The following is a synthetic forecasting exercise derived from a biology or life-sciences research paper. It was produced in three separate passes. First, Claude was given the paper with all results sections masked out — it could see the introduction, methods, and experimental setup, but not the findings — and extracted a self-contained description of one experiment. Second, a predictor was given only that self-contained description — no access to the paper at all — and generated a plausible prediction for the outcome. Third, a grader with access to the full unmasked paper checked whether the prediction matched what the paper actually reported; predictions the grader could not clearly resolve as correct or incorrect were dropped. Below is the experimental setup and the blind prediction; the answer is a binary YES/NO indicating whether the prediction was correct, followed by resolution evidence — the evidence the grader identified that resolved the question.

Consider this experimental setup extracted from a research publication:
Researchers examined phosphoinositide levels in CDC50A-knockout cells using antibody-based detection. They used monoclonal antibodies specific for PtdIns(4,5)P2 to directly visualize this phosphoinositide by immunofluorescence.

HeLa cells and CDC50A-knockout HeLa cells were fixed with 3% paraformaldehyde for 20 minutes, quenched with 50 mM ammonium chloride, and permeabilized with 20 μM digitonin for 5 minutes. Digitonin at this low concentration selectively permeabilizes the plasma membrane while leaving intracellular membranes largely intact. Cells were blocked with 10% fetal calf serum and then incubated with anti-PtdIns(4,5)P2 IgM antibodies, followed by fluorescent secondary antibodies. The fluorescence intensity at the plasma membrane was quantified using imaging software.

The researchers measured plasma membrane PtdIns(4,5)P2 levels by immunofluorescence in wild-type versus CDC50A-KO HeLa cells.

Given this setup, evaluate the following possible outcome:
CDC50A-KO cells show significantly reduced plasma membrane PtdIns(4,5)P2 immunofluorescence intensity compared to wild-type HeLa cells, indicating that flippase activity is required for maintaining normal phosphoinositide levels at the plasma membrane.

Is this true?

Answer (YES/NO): NO